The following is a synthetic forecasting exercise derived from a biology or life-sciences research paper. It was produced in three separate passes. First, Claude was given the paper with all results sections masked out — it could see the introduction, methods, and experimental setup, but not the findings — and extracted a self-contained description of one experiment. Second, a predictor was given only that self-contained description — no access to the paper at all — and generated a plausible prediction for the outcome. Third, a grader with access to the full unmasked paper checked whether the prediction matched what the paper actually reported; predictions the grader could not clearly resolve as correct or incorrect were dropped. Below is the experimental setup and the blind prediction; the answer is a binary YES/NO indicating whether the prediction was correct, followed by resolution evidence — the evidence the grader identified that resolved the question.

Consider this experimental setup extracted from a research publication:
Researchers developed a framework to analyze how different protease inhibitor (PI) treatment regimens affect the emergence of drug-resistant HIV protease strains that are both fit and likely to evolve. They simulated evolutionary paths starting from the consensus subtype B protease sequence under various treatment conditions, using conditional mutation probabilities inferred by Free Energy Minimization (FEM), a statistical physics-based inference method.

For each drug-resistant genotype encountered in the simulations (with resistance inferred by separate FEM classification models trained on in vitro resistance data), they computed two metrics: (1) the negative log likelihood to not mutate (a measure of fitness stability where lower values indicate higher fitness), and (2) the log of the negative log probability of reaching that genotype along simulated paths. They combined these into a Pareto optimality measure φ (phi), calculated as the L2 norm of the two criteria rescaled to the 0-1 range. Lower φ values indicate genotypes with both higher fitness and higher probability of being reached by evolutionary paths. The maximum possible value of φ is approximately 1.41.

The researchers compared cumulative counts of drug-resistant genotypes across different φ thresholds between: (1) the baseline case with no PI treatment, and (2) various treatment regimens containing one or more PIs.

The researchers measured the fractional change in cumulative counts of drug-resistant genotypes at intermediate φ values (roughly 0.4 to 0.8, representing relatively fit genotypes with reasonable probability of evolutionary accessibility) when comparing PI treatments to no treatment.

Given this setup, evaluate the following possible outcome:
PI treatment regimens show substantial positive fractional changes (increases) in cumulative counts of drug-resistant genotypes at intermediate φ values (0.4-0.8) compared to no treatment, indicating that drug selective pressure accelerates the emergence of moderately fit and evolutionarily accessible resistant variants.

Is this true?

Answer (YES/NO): YES